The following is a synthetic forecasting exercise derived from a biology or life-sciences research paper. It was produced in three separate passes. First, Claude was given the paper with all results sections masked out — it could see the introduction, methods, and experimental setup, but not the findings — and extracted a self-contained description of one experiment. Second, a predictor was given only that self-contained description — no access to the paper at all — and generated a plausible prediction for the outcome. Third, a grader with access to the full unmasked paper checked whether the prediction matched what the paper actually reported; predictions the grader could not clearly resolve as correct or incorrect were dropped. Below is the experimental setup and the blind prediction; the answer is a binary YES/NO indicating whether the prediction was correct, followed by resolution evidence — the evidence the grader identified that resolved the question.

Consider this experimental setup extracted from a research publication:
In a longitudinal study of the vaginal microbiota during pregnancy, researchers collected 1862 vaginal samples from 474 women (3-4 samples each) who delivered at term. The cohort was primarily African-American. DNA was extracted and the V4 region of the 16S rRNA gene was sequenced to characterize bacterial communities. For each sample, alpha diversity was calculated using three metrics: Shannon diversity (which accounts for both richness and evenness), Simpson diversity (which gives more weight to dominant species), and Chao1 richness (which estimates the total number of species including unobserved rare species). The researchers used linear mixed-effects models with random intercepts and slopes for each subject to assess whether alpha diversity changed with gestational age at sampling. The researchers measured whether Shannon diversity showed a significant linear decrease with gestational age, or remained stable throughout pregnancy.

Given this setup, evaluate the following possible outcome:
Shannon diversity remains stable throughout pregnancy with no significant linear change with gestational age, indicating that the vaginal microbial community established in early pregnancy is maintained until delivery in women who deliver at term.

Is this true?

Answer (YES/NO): NO